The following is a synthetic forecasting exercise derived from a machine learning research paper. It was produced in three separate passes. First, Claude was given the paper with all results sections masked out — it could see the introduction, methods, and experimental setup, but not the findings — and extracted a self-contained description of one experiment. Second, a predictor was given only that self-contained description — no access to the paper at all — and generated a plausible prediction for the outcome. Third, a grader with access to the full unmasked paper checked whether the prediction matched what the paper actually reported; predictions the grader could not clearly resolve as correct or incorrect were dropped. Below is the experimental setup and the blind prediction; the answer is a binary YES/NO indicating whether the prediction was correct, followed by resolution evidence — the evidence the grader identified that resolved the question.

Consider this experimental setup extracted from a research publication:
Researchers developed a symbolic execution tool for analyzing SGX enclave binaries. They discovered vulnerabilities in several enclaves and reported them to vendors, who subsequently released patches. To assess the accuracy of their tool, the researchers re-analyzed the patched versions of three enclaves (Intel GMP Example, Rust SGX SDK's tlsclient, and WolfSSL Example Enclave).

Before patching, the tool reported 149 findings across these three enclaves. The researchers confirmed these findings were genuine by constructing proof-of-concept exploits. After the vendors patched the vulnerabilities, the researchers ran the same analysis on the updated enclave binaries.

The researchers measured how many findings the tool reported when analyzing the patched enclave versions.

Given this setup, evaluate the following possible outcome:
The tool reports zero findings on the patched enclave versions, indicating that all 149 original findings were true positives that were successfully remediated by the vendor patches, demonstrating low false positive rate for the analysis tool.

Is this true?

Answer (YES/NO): NO